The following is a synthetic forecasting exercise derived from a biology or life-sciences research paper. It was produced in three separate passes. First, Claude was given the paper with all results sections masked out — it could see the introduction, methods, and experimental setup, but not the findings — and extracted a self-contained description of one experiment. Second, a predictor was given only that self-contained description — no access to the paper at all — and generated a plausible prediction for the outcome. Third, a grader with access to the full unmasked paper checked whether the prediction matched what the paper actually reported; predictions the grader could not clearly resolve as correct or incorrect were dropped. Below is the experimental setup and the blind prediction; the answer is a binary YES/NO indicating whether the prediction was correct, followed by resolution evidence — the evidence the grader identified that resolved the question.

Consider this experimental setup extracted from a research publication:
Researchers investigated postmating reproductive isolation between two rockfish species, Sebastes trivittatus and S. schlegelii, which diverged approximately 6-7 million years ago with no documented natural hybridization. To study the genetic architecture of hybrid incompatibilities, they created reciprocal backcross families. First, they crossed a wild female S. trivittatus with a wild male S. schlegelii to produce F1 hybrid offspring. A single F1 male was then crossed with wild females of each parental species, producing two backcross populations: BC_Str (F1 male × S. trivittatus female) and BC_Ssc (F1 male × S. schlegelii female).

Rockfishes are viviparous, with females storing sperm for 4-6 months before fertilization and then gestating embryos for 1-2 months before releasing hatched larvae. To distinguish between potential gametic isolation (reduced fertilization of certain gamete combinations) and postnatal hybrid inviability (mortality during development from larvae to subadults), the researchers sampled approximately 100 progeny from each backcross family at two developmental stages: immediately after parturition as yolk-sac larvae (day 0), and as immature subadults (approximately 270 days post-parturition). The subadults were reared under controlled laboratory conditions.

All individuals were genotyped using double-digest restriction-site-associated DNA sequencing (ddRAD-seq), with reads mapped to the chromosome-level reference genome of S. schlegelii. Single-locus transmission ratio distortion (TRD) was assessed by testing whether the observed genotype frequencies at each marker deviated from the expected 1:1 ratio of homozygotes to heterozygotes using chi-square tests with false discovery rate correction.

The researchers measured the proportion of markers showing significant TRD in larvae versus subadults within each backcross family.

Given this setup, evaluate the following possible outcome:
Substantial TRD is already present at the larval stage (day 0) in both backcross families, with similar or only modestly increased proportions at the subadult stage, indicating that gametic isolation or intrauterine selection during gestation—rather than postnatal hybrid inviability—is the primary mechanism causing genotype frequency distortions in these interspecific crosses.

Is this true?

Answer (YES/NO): NO